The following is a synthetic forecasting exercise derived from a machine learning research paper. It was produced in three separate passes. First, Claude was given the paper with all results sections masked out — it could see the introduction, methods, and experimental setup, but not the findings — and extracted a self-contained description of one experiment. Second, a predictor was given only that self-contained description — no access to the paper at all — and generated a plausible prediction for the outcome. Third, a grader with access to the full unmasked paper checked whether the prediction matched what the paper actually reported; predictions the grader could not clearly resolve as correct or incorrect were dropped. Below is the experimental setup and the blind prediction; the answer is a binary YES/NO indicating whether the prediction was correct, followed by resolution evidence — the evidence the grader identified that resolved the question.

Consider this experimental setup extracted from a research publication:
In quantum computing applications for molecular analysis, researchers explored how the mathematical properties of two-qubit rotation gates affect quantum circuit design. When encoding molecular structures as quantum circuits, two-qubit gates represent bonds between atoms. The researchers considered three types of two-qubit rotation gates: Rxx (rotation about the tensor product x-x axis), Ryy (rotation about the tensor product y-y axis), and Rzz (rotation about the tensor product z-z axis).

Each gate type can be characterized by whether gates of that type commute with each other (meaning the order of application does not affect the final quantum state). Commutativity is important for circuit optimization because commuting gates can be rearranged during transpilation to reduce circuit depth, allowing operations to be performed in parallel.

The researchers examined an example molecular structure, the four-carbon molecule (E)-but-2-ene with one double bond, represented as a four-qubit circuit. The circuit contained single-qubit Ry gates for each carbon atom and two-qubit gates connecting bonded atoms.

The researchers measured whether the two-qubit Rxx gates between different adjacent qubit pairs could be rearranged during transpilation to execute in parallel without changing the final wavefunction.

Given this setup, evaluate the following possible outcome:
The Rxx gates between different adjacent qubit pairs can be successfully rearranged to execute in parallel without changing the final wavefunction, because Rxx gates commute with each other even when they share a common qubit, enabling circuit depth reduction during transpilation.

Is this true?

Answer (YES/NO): NO